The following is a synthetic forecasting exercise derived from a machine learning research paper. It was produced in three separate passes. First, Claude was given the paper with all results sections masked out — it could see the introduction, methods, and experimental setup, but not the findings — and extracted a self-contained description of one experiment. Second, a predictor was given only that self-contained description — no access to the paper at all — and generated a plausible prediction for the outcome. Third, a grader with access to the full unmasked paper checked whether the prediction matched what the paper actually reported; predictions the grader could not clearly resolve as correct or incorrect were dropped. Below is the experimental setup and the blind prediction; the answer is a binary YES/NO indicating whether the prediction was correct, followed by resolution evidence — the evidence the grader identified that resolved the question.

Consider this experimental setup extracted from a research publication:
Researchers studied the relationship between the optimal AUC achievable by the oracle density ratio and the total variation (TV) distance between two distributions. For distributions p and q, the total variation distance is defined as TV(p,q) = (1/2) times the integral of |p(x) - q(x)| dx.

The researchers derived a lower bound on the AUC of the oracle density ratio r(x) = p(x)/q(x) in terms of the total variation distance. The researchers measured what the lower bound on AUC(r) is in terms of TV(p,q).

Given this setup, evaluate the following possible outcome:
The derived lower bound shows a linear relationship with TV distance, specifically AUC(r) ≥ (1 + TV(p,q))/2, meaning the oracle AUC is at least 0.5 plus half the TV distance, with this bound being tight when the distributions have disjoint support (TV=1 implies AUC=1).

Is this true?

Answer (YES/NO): YES